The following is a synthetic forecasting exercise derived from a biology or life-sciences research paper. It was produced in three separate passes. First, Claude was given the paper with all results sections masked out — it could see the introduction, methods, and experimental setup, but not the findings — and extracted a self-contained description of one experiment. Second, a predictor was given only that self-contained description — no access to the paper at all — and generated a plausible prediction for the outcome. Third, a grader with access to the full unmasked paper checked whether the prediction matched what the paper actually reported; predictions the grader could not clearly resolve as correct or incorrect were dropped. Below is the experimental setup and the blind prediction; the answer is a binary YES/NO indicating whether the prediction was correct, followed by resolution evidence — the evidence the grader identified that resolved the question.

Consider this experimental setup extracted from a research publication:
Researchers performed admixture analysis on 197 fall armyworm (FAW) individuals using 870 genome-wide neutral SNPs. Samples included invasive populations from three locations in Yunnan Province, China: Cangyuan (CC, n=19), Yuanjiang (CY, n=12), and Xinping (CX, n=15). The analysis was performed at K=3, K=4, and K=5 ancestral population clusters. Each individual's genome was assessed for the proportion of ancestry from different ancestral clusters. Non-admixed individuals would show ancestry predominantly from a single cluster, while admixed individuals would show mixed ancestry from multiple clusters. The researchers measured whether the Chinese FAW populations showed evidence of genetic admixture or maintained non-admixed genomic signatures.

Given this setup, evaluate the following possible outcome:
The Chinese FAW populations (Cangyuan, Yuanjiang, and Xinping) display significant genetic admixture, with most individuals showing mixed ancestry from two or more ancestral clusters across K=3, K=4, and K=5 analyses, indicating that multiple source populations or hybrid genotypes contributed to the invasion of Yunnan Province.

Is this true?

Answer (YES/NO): YES